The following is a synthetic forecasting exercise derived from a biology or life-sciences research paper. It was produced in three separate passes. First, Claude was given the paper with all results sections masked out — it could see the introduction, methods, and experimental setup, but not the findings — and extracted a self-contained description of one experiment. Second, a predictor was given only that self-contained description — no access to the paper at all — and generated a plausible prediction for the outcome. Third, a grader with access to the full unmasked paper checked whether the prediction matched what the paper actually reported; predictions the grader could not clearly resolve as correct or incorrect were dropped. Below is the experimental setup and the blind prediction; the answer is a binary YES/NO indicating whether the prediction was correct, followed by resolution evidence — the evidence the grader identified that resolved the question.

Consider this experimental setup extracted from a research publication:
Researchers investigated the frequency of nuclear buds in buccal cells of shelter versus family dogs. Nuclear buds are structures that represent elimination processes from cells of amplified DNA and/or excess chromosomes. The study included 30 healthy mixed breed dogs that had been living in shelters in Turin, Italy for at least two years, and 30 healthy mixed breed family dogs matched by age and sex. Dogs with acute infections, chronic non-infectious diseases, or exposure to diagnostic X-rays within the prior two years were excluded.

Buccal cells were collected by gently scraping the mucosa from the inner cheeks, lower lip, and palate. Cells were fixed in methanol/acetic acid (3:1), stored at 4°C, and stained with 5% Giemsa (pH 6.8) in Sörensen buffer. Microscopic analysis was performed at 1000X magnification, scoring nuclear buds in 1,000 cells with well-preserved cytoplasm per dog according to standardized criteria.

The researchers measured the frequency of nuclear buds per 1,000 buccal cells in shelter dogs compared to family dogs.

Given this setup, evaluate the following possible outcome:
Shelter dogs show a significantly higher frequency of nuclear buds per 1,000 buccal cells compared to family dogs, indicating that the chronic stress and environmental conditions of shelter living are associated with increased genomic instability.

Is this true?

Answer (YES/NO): YES